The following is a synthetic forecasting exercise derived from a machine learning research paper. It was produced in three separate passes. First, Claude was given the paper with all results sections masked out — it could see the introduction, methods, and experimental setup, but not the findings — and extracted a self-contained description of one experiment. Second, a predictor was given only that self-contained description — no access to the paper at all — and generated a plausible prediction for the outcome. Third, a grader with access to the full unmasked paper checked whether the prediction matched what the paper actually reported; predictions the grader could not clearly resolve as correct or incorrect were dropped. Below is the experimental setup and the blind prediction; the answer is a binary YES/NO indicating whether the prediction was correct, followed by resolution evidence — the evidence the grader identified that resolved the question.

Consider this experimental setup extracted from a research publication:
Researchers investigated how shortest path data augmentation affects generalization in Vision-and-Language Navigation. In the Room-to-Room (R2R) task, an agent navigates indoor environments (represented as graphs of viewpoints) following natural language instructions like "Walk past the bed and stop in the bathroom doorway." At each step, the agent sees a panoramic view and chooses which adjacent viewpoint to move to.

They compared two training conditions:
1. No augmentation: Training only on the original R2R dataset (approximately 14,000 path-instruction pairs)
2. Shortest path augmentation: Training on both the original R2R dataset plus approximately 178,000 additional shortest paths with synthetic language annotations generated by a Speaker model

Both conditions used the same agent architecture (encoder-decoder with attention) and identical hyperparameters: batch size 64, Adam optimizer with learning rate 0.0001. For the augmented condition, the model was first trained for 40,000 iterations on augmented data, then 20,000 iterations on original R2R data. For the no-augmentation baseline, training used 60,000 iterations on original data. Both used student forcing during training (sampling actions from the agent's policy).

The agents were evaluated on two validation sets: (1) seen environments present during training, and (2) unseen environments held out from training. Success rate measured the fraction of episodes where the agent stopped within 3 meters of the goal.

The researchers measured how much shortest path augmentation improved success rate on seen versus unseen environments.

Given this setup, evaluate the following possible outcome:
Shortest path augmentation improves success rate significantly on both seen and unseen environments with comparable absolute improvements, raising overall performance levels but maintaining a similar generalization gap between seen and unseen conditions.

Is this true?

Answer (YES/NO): NO